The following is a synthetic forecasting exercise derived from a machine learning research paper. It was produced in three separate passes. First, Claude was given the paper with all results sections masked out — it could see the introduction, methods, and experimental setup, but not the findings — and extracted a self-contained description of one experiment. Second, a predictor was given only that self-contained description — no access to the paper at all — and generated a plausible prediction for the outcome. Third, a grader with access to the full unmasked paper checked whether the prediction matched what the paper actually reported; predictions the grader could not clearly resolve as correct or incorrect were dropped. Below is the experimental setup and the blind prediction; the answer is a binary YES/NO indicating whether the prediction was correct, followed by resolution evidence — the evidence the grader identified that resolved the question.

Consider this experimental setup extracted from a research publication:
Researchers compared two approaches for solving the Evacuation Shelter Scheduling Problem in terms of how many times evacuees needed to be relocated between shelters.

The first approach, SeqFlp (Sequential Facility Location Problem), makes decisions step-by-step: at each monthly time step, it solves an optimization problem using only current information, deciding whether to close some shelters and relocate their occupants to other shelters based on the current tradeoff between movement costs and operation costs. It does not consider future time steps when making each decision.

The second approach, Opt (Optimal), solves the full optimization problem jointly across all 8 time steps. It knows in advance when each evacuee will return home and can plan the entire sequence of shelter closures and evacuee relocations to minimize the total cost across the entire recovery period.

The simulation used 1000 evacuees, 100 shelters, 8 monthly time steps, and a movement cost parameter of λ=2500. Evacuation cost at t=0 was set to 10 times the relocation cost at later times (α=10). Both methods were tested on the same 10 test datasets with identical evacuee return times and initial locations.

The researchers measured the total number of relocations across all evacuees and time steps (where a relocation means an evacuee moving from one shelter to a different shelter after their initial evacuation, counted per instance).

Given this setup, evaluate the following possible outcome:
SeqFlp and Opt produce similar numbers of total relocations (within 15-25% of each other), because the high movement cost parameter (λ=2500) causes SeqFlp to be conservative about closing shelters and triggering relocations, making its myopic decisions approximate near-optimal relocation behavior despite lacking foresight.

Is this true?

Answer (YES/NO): NO